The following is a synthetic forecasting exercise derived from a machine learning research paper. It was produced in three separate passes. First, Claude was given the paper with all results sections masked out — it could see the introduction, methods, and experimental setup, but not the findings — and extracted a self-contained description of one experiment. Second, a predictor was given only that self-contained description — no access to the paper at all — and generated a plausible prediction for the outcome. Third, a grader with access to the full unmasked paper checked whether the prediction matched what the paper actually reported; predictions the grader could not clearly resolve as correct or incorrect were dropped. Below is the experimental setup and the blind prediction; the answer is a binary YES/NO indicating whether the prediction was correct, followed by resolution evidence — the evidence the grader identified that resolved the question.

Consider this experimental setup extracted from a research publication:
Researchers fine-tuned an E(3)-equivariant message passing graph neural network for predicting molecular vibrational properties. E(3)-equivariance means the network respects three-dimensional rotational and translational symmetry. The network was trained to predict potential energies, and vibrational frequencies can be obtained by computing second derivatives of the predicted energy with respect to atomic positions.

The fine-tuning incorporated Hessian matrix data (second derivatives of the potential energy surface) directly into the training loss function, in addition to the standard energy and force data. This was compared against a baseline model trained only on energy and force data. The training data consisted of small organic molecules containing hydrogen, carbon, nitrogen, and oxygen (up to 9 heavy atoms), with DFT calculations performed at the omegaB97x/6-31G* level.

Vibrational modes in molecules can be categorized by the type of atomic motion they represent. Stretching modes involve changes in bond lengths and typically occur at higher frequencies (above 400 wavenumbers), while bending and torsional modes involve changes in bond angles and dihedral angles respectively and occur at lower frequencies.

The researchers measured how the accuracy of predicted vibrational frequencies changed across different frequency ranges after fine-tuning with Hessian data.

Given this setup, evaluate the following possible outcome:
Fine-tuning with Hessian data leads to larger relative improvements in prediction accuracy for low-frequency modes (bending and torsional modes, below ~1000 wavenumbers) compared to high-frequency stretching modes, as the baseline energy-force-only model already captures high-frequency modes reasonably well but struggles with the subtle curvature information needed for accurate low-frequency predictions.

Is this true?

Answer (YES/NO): NO